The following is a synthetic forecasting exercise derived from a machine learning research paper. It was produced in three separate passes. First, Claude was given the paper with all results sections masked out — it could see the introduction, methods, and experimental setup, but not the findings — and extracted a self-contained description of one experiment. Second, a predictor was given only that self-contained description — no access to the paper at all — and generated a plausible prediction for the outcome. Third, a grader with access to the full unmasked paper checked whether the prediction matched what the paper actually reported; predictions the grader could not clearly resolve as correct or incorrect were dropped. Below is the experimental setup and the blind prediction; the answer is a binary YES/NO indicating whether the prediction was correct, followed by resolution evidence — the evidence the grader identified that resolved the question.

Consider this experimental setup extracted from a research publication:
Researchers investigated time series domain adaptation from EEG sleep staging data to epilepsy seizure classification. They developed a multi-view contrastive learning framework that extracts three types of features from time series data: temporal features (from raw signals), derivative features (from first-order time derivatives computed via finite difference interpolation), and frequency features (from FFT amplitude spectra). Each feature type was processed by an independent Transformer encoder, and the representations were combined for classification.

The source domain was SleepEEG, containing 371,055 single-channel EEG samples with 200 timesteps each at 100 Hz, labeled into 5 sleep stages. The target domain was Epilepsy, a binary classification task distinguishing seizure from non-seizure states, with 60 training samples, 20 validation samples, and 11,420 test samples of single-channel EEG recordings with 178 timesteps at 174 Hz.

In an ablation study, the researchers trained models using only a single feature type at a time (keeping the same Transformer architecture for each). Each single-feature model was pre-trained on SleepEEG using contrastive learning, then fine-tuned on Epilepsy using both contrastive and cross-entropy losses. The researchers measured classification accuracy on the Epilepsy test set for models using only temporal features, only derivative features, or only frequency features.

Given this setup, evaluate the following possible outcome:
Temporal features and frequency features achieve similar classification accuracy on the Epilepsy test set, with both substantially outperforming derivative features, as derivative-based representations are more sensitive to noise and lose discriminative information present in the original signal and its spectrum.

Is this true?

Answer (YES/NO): NO